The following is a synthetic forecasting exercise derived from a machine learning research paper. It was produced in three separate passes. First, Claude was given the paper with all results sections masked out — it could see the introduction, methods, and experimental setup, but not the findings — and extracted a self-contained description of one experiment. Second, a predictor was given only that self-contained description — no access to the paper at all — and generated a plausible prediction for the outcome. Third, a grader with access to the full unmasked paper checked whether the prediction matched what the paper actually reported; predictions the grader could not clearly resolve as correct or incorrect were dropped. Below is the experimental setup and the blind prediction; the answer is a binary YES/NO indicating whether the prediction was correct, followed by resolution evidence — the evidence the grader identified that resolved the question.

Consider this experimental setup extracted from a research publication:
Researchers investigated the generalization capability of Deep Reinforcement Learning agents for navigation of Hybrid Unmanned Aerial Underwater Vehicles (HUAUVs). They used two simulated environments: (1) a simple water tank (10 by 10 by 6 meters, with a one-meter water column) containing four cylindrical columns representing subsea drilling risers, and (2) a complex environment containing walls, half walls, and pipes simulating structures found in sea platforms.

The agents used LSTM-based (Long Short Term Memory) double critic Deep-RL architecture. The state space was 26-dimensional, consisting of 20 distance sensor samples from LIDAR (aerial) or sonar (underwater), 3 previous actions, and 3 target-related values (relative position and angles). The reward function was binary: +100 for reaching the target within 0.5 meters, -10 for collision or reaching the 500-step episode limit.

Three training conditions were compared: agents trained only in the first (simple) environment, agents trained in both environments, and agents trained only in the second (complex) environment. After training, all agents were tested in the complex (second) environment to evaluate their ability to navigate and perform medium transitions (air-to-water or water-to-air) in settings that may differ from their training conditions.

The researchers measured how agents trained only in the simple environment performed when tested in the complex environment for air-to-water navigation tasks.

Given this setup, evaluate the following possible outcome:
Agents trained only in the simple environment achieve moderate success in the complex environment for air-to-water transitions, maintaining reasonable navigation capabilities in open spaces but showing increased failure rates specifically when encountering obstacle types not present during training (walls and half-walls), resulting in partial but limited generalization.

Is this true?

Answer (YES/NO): NO